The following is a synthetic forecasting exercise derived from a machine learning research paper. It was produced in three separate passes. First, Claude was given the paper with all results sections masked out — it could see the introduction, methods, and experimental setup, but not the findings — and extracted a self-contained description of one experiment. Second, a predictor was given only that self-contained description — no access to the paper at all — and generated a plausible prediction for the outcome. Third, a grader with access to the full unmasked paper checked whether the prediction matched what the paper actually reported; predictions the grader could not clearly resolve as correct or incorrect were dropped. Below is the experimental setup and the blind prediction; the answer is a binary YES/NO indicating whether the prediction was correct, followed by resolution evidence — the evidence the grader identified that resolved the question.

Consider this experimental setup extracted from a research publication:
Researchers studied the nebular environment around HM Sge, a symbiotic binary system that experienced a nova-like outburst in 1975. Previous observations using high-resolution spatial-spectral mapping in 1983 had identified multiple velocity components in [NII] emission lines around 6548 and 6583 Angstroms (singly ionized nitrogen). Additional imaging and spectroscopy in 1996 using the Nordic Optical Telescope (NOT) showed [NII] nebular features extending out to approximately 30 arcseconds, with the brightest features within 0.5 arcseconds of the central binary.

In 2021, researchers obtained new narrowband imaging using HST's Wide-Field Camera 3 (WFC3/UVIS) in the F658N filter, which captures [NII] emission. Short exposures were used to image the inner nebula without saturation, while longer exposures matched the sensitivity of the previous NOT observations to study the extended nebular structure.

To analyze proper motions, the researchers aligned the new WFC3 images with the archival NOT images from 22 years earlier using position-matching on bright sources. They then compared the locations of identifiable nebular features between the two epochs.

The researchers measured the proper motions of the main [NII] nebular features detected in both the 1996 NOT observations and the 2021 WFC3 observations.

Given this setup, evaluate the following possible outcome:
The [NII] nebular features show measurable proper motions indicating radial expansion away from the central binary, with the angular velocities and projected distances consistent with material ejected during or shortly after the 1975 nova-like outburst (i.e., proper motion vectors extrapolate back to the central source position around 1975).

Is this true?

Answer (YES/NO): NO